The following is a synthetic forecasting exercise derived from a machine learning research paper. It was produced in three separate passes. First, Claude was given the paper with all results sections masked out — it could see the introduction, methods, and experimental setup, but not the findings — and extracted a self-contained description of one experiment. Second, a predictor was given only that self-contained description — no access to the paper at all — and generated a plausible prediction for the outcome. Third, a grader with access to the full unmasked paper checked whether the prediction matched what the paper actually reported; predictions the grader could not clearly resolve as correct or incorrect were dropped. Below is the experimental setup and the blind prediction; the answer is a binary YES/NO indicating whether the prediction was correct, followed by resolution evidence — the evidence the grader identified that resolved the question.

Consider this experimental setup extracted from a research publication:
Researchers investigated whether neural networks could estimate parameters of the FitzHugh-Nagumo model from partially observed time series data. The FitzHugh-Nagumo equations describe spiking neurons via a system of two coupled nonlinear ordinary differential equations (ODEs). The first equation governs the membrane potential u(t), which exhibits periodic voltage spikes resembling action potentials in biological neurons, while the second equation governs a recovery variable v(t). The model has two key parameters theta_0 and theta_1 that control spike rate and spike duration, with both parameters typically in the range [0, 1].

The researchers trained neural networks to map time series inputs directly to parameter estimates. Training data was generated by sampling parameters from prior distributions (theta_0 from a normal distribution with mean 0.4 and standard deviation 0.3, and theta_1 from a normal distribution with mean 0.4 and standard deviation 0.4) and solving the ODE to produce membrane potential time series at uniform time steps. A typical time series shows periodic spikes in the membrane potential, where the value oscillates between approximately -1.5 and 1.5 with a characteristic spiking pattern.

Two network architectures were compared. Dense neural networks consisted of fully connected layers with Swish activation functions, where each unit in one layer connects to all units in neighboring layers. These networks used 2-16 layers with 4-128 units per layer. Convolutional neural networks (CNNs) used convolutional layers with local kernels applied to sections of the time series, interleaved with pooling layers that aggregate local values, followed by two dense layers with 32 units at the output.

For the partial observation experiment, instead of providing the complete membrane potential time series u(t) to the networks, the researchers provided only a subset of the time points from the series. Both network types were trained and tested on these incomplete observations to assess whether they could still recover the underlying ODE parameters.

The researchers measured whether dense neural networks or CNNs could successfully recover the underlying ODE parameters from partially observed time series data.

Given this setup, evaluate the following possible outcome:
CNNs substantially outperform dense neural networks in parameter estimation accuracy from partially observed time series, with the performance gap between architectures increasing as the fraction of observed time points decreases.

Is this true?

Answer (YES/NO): NO